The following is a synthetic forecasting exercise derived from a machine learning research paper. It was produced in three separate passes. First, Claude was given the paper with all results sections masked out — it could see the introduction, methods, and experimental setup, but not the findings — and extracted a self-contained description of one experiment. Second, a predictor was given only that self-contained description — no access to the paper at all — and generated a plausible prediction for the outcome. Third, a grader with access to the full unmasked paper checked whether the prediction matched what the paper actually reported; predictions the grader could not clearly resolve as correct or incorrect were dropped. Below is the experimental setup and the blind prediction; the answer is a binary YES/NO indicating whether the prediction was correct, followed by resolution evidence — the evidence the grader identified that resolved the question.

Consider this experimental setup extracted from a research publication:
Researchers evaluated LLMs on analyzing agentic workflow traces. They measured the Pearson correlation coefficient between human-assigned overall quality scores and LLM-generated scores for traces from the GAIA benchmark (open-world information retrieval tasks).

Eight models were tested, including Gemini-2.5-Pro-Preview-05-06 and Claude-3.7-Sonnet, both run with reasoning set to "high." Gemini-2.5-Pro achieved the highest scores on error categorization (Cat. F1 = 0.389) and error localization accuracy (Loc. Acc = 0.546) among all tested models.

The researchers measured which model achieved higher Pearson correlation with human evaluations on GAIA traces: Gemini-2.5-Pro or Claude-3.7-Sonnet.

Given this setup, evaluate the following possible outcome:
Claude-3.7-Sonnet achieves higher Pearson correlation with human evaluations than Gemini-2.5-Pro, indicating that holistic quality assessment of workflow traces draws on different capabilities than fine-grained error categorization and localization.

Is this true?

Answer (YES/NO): YES